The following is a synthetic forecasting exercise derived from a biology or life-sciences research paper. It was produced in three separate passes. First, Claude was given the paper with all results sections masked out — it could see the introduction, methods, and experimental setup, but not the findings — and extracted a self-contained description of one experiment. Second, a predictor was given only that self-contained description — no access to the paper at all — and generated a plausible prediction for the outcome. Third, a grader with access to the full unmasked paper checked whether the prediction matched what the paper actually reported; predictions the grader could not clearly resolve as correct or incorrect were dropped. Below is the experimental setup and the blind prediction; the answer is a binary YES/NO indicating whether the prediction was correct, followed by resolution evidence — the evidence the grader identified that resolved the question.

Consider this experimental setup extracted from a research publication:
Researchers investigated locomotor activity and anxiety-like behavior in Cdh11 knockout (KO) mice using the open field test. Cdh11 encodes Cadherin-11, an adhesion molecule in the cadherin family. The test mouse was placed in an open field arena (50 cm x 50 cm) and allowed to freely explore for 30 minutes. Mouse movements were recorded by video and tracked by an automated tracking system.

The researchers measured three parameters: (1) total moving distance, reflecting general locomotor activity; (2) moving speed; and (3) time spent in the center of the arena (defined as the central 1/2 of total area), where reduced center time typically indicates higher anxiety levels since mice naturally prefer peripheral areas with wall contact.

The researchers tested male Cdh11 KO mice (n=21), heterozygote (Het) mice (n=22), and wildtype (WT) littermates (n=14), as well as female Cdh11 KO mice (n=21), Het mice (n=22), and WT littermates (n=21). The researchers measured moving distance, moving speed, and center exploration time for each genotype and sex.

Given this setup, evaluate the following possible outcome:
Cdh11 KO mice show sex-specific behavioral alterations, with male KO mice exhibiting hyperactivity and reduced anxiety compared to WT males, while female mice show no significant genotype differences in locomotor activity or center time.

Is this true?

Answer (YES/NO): NO